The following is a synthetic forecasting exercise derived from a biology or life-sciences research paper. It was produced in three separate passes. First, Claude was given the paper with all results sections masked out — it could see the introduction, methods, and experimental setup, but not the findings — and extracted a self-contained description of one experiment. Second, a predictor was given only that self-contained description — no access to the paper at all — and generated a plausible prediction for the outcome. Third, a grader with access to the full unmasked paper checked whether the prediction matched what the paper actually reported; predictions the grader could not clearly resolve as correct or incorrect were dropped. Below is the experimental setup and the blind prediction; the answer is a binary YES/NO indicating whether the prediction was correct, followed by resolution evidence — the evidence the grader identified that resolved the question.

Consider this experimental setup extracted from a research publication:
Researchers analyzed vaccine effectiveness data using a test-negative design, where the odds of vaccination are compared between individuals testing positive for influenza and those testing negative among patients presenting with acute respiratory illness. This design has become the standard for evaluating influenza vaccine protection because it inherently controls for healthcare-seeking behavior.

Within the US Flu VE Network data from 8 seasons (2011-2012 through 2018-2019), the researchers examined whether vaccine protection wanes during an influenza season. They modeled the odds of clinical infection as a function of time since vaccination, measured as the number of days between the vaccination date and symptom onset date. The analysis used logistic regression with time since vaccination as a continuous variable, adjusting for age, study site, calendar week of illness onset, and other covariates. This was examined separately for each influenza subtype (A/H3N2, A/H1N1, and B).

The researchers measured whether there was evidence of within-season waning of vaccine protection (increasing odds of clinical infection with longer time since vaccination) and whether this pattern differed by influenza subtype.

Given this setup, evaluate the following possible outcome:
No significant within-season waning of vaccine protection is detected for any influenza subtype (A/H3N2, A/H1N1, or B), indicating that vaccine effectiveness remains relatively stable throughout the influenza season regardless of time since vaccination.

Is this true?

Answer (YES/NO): NO